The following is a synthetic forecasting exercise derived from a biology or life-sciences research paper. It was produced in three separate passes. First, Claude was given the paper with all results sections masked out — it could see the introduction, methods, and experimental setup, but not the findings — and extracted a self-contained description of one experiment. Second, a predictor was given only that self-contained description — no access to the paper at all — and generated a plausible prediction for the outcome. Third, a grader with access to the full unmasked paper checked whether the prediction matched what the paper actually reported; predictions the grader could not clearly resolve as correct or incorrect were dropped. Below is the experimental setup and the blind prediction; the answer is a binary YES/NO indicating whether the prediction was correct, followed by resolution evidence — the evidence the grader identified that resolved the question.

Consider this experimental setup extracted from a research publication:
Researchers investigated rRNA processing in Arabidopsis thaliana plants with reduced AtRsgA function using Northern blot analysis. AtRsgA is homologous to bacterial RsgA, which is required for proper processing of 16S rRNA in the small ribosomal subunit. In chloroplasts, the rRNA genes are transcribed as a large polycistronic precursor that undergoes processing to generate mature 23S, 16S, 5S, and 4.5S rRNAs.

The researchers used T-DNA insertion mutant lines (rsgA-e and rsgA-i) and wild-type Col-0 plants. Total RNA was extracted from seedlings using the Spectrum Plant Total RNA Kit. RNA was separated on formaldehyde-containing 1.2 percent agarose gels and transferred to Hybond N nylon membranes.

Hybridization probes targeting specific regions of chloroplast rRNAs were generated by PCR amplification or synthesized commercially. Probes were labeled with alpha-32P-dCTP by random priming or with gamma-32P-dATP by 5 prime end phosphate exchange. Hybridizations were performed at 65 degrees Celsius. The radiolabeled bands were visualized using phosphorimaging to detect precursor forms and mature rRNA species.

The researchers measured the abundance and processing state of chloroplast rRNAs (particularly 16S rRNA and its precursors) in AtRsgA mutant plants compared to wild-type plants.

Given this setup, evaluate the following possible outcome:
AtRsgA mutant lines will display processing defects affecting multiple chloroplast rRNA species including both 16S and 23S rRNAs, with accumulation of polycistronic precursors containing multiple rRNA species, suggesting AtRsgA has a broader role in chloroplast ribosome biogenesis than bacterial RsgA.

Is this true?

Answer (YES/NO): NO